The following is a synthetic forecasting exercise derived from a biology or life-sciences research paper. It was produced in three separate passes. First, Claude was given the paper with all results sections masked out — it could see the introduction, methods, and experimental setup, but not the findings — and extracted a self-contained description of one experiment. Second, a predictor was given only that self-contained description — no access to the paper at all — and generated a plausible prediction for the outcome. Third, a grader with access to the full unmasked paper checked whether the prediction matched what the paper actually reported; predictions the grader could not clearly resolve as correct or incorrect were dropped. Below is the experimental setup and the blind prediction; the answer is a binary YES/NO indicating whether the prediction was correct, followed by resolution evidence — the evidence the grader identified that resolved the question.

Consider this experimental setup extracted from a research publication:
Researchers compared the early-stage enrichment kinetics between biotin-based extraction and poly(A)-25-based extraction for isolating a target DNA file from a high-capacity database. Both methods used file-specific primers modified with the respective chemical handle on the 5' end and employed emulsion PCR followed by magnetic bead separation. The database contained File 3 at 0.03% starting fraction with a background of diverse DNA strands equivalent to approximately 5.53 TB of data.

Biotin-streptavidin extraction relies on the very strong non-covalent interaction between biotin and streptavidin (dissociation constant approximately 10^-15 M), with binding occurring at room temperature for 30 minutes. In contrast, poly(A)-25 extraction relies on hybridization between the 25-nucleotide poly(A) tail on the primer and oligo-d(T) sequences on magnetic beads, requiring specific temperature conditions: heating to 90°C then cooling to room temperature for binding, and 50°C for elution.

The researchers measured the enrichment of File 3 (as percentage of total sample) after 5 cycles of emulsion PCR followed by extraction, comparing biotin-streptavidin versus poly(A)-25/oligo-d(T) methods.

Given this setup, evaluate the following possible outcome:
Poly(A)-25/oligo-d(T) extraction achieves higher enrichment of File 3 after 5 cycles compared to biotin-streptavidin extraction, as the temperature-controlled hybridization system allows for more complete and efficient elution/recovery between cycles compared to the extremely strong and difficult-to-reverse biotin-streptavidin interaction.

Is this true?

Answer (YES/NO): NO